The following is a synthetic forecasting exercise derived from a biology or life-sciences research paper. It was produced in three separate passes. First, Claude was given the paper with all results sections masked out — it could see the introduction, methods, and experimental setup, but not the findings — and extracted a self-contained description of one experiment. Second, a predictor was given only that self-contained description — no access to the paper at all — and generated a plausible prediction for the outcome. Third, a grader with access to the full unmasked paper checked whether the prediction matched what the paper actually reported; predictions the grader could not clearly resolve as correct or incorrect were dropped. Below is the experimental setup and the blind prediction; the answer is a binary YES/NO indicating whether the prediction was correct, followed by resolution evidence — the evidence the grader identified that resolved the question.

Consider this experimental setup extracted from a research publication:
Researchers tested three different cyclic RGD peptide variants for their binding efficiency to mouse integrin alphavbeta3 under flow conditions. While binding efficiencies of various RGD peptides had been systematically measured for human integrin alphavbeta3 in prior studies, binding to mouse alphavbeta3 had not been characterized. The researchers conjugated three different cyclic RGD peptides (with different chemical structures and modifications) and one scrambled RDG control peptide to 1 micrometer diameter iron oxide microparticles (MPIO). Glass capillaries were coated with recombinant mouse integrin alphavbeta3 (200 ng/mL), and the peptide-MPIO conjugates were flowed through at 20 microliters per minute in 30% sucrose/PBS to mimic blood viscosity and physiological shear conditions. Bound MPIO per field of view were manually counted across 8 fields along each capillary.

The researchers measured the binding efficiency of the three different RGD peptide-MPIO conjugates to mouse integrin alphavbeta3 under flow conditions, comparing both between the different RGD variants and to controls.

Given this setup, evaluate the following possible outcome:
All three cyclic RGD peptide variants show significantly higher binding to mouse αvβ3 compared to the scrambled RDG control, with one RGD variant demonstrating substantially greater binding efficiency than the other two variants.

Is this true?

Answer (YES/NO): NO